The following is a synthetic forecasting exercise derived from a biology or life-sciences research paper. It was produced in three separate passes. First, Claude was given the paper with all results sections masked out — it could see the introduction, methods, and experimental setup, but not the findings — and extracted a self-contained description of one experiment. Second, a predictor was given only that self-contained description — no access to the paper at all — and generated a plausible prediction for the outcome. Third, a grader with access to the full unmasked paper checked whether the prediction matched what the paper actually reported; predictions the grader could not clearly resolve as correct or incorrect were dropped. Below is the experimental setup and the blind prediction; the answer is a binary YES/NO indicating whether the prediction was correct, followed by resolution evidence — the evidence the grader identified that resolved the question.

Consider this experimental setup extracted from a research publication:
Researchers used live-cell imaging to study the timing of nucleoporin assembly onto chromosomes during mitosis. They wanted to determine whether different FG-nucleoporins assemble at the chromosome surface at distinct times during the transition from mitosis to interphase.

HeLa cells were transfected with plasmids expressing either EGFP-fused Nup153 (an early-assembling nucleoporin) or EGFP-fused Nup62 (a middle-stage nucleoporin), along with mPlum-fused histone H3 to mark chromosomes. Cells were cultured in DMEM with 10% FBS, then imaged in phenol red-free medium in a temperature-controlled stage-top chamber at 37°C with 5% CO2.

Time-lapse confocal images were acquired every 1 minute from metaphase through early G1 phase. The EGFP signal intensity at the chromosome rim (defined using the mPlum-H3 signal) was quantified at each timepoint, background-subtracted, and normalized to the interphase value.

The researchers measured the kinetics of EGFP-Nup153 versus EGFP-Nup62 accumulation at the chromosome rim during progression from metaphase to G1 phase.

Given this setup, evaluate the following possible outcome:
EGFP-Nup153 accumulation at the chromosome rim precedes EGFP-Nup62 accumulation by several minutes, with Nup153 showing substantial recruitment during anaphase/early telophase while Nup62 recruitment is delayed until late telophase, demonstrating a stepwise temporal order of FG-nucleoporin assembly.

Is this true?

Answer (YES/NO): YES